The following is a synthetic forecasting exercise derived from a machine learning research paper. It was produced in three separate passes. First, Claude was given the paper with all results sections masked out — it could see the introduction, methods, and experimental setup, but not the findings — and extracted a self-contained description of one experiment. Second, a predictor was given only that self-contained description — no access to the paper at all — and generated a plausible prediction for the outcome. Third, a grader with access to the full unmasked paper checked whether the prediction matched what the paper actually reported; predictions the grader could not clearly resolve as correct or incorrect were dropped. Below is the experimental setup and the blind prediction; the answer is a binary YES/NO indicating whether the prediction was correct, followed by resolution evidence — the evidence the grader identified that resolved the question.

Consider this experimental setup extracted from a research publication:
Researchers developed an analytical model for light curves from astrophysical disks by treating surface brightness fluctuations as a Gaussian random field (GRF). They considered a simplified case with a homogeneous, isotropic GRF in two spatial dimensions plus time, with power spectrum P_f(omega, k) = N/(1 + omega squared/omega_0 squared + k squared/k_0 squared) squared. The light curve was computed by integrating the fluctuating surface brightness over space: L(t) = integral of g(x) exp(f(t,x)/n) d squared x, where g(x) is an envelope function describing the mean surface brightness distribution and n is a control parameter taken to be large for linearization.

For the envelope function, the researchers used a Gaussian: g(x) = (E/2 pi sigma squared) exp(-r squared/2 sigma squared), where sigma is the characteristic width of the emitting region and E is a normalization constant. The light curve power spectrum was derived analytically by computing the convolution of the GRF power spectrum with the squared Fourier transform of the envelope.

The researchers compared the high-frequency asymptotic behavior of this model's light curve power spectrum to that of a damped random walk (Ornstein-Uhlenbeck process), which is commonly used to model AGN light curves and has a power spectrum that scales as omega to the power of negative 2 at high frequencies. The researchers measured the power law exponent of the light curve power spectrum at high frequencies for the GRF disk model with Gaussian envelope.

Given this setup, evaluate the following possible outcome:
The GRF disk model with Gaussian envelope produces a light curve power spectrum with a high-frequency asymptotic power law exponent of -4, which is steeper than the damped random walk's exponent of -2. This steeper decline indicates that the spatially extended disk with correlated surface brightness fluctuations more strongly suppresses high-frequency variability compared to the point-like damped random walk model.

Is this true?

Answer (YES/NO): YES